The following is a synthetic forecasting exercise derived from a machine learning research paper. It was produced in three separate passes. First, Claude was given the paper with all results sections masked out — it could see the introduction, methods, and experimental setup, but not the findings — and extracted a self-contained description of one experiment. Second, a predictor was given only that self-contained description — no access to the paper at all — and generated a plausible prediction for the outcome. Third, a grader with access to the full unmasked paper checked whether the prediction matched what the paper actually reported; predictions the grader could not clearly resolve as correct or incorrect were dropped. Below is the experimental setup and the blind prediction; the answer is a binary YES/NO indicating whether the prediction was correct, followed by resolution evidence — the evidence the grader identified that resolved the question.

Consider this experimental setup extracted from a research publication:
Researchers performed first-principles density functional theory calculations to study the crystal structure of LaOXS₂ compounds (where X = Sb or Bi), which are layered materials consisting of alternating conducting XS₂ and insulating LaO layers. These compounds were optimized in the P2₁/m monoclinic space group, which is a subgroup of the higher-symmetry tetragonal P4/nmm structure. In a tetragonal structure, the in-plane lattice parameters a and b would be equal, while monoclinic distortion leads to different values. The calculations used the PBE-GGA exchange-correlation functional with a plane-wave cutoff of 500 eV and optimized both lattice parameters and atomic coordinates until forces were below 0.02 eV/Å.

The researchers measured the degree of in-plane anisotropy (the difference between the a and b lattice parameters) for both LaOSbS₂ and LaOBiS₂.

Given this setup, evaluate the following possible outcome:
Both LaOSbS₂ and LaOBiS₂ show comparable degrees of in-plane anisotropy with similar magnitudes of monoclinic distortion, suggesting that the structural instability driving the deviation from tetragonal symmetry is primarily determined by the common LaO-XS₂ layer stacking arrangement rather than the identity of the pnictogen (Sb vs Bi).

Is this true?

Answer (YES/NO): NO